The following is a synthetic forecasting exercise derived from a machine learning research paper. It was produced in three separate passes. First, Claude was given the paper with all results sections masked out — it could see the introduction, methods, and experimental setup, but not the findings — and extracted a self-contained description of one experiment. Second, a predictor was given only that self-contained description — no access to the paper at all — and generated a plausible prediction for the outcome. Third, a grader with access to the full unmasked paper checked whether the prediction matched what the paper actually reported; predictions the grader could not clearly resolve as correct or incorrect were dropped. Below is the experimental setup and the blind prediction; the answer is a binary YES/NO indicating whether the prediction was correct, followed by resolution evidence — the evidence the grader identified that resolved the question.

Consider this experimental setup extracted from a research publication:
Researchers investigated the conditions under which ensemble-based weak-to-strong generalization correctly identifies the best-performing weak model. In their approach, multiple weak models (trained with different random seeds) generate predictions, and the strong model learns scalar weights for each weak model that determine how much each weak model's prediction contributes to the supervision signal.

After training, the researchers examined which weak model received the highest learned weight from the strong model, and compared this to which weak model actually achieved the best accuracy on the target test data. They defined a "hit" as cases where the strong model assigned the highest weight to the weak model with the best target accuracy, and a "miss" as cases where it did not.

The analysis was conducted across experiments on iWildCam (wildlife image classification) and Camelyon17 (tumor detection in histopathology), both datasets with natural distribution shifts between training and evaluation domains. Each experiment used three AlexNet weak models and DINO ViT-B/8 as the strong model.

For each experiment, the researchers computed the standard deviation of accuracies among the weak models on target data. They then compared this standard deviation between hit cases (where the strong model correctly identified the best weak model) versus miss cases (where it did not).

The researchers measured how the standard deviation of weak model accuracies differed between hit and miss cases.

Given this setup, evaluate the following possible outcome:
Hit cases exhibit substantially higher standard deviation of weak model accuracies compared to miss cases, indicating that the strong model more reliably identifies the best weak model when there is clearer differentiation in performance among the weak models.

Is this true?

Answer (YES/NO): NO